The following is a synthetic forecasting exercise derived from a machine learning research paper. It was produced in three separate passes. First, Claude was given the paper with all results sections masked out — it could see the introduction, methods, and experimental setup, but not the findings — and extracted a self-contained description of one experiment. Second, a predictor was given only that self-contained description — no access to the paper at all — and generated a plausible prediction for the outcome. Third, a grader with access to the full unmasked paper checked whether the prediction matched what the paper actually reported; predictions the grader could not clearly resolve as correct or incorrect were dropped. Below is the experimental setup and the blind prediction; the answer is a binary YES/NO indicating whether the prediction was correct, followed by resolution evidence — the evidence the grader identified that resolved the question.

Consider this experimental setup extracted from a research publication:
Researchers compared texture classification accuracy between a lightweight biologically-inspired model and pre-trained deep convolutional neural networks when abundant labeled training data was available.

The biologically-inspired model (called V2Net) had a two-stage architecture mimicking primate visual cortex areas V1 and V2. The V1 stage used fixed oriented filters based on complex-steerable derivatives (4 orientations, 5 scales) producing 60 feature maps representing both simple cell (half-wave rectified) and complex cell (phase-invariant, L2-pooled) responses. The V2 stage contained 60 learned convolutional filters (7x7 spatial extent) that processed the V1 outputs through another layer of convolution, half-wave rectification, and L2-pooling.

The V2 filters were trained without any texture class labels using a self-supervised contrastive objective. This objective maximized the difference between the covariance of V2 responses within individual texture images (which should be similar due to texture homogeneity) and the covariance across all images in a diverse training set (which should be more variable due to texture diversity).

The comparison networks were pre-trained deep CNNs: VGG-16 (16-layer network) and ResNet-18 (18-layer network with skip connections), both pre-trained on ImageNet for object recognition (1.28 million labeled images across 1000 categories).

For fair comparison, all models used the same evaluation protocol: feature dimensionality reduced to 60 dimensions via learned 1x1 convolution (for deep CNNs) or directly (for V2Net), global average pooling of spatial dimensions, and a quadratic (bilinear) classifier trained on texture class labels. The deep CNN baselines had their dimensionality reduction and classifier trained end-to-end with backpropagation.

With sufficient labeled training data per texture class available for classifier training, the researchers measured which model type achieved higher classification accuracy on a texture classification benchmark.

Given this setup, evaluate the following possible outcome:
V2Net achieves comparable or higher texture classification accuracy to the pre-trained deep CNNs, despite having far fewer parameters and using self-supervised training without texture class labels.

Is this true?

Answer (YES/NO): NO